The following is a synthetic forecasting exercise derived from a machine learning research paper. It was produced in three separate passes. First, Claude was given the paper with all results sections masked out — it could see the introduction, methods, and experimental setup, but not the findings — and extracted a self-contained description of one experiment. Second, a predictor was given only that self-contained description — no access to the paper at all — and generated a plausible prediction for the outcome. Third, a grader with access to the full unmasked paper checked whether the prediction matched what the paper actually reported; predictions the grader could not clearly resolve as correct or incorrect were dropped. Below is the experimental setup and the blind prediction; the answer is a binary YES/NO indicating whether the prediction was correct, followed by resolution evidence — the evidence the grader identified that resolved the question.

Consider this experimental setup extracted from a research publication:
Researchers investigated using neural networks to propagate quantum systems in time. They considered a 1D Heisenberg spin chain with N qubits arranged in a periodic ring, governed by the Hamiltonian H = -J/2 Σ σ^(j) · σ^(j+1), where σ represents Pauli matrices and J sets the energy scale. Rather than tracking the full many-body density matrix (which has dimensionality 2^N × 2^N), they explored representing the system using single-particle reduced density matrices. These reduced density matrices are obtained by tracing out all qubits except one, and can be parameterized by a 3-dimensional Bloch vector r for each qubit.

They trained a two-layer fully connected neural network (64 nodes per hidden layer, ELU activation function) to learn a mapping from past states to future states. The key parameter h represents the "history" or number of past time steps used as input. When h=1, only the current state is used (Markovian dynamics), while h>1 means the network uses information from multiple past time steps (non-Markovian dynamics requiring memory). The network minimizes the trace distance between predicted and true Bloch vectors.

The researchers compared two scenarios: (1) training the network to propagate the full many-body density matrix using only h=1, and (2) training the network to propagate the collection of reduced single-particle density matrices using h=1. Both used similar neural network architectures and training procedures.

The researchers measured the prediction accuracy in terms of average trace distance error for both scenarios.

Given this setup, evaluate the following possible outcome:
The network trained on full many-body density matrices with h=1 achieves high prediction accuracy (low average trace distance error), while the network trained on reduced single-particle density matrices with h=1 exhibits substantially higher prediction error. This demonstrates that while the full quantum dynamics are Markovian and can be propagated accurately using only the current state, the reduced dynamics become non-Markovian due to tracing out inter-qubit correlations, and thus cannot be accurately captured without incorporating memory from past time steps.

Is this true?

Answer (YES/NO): YES